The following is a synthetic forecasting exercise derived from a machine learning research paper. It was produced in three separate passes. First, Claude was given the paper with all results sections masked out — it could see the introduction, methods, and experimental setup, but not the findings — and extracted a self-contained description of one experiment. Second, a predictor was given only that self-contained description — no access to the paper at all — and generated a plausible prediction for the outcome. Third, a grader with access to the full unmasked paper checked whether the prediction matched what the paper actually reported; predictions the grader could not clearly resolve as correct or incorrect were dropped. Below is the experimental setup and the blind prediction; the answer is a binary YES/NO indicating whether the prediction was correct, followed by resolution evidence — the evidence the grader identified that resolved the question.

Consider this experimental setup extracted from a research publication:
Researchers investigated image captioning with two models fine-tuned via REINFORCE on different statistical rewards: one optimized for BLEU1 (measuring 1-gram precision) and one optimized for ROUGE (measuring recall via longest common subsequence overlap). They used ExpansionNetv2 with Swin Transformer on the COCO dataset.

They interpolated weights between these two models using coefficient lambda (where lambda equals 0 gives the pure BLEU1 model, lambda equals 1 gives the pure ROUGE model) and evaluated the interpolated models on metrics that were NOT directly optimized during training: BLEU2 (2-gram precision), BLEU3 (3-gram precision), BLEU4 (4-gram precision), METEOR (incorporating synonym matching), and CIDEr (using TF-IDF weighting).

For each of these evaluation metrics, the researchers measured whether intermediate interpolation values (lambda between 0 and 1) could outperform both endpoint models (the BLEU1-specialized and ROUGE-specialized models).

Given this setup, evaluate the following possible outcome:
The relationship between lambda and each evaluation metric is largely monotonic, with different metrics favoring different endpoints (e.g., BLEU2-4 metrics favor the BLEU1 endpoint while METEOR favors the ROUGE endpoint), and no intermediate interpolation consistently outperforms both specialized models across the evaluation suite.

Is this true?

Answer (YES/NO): NO